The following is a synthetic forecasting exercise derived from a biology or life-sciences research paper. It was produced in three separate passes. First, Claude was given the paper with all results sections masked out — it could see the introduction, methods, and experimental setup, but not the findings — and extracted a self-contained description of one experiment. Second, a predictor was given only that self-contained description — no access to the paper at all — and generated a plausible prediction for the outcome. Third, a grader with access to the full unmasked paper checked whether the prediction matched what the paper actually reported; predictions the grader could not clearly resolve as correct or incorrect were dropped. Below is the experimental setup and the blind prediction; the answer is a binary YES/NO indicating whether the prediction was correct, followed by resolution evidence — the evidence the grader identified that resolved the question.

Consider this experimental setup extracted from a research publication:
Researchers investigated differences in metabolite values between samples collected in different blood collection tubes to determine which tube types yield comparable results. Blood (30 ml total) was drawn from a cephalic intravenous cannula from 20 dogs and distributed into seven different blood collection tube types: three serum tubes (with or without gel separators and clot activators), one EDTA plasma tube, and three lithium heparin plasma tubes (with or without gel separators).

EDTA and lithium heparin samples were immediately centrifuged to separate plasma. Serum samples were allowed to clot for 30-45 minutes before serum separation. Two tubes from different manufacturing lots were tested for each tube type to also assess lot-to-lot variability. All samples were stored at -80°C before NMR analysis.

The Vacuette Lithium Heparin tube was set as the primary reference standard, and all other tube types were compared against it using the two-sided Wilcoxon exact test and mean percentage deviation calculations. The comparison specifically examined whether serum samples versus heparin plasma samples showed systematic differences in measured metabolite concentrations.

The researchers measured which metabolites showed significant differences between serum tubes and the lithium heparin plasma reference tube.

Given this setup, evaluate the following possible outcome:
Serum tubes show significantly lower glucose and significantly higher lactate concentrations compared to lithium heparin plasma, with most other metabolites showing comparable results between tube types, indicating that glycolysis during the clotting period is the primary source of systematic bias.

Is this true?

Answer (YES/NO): NO